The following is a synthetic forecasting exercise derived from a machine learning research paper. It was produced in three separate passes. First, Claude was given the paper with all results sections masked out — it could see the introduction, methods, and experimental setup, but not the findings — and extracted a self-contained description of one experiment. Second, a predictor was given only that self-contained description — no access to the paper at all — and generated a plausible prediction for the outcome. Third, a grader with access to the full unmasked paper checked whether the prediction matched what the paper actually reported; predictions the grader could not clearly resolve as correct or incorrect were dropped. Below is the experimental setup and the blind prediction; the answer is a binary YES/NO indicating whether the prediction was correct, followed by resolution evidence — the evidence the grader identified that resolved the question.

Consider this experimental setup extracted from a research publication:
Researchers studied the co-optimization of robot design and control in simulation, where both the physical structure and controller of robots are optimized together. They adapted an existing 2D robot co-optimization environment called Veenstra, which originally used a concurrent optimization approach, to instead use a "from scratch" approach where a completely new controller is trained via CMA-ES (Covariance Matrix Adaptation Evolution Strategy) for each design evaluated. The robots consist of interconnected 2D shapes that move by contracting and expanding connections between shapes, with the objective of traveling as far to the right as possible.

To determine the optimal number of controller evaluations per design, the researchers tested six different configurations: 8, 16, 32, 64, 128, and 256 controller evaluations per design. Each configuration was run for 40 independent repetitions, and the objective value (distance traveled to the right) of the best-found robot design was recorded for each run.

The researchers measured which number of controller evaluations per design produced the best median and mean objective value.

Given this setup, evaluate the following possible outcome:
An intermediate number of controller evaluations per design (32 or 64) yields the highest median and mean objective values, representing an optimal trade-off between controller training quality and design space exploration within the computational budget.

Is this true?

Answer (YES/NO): YES